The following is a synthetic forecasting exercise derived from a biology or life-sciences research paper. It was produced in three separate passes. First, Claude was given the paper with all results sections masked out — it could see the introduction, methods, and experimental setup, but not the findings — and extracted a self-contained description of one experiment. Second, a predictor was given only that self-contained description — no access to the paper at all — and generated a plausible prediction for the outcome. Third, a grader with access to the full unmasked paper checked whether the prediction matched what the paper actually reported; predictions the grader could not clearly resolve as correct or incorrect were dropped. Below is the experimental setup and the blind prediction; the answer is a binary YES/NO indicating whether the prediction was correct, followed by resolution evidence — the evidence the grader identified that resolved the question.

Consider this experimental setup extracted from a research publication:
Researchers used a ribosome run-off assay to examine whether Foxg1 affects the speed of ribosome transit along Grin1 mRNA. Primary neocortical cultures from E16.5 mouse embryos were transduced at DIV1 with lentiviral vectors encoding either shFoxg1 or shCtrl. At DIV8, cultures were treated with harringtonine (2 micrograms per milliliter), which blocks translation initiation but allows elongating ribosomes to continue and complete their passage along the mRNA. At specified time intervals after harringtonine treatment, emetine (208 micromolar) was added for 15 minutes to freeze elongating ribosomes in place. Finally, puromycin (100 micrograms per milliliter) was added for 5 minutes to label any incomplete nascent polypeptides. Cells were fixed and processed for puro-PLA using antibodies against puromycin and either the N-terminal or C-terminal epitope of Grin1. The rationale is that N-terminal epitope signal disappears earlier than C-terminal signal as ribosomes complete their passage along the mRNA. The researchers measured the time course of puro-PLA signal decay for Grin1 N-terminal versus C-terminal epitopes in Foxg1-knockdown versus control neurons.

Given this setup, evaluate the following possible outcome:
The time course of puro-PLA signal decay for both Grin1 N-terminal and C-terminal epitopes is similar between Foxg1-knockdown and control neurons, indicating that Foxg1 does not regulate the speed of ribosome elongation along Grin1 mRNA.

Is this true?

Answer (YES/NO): NO